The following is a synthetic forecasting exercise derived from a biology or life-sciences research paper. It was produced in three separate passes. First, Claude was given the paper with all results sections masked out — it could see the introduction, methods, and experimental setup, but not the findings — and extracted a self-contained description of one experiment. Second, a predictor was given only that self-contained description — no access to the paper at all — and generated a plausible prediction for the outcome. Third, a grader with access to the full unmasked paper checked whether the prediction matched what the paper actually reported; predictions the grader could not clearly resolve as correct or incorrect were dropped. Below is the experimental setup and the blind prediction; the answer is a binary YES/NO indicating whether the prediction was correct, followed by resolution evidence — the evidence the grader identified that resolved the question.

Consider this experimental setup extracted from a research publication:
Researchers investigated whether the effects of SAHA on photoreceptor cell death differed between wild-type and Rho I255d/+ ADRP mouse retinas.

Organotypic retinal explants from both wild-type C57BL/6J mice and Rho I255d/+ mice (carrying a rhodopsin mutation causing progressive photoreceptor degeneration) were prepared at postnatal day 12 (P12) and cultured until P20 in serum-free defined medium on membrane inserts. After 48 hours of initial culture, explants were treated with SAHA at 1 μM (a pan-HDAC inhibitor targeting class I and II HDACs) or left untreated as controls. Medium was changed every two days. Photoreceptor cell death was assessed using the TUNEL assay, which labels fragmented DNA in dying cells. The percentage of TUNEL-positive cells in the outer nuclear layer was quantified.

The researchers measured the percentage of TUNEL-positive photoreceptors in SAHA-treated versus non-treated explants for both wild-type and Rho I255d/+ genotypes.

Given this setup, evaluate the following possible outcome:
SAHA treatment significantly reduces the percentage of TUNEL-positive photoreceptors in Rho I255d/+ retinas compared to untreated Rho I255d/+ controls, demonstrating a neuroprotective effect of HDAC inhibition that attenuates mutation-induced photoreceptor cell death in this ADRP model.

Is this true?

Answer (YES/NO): NO